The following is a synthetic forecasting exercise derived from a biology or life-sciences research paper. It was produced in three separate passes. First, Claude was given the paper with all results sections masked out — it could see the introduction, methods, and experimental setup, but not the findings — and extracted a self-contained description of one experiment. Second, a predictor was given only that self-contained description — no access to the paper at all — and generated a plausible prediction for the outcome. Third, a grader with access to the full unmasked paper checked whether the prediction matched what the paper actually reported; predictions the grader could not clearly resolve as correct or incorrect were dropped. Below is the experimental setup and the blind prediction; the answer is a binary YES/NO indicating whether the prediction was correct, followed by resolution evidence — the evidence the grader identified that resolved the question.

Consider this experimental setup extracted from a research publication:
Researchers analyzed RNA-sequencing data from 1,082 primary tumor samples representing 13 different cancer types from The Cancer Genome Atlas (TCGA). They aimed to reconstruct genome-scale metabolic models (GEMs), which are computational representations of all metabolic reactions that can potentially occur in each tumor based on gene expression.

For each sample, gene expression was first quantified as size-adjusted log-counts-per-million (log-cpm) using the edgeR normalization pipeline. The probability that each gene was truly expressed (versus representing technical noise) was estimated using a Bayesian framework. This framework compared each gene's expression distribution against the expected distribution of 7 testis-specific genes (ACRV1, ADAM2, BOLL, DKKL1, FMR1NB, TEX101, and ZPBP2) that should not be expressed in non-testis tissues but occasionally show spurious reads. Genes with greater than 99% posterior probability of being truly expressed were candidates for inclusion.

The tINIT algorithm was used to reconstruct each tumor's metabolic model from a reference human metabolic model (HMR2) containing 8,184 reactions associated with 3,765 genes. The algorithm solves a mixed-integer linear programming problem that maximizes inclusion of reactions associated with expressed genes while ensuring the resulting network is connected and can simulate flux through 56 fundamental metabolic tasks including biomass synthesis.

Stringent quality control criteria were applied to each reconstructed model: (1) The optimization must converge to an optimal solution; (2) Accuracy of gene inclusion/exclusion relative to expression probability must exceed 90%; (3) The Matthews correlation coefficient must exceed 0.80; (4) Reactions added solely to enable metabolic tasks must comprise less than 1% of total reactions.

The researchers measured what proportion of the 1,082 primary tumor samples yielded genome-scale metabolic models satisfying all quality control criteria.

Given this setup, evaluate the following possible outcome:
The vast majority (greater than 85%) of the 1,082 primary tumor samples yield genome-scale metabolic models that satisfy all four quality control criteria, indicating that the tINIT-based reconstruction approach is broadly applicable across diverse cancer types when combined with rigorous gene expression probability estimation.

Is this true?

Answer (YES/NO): NO